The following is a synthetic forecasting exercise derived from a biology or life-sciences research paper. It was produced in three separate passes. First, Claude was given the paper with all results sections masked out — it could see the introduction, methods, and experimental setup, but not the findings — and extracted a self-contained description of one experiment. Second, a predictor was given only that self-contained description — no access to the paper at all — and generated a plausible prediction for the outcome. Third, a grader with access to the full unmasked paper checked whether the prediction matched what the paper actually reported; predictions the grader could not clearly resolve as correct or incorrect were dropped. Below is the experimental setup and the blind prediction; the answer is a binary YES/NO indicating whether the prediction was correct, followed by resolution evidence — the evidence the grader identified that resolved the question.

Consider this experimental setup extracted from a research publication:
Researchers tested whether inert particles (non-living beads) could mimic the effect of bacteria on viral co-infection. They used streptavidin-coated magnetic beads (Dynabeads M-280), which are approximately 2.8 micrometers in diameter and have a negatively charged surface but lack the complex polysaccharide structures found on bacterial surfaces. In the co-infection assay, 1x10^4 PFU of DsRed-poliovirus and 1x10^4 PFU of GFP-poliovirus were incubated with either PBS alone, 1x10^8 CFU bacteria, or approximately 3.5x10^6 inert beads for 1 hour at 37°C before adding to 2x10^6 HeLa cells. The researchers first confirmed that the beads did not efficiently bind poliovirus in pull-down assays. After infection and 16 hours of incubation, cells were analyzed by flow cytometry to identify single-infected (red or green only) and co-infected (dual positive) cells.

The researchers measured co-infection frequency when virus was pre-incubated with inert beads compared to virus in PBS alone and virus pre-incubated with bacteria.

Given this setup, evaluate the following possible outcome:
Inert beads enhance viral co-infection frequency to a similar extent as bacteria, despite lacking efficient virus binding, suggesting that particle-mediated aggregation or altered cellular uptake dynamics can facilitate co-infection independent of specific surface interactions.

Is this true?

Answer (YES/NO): NO